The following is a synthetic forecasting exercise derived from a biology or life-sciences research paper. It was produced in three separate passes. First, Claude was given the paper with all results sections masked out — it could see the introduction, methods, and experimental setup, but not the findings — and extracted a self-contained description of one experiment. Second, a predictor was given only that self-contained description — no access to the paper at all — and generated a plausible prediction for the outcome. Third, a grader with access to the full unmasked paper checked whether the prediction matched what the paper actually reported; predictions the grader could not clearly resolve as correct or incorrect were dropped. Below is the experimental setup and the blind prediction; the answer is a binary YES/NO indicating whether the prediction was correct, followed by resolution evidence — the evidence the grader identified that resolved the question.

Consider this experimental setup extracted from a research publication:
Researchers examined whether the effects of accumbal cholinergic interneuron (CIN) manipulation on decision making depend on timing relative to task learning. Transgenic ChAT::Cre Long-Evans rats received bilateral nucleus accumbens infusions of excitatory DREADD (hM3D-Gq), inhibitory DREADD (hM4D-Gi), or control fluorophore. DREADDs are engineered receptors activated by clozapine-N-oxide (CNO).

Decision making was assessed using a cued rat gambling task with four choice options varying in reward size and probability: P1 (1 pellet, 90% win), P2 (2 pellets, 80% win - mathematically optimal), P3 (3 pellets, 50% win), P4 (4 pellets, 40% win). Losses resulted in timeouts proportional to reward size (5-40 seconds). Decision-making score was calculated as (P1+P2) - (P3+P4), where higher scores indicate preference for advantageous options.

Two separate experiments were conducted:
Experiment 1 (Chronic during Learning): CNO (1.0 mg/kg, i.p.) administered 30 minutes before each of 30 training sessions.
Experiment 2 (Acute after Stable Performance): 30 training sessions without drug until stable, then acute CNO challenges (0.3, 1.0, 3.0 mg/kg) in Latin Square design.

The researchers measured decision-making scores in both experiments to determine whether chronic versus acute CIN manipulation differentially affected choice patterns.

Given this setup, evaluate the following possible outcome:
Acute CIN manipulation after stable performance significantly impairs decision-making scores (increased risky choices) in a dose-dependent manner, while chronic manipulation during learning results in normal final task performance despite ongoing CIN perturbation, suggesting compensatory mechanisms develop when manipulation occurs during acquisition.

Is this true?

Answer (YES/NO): NO